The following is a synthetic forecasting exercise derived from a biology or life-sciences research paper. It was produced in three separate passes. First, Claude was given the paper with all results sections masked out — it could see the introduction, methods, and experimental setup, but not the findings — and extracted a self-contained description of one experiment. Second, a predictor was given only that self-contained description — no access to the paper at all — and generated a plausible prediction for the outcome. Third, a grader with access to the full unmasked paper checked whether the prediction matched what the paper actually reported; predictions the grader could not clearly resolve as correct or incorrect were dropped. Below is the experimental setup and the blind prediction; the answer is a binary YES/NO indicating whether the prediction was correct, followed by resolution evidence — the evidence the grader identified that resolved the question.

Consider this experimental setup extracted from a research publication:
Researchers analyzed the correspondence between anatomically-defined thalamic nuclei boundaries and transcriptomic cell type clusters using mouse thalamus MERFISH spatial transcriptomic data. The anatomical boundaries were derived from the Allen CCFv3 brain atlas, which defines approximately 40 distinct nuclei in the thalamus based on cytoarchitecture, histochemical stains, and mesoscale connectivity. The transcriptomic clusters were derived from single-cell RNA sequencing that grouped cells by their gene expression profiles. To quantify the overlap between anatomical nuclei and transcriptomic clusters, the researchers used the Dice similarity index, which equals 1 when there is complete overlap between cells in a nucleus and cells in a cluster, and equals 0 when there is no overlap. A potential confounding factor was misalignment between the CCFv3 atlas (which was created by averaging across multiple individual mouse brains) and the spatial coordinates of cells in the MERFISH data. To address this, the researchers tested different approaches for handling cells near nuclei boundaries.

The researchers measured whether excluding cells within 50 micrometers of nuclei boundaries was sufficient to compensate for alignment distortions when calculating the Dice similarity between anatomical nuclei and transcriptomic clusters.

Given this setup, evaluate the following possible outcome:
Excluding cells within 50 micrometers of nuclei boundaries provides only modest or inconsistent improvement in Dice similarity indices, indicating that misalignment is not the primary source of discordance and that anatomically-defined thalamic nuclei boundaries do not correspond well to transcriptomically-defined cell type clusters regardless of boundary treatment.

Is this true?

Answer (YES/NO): NO